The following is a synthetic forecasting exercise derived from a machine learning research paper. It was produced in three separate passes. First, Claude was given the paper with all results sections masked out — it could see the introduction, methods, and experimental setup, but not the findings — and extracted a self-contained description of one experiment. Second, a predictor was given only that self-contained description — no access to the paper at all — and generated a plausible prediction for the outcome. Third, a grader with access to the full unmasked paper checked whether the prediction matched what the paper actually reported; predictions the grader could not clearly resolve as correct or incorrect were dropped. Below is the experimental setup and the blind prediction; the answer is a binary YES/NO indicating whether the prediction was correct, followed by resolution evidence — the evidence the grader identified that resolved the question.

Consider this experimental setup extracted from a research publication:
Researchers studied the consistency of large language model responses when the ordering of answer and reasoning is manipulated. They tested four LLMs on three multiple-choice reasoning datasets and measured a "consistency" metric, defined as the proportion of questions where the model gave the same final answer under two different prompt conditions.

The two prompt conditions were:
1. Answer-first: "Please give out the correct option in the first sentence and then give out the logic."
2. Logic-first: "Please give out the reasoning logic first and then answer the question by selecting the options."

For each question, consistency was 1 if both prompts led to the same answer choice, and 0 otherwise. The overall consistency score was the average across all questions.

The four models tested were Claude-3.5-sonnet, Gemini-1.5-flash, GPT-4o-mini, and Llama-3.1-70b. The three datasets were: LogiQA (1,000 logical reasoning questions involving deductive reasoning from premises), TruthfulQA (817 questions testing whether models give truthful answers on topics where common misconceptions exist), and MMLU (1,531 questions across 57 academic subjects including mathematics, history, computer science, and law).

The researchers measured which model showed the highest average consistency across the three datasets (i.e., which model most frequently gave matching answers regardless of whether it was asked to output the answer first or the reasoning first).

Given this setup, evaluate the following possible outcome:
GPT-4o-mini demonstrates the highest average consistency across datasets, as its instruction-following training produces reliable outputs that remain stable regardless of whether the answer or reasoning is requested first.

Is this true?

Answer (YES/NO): NO